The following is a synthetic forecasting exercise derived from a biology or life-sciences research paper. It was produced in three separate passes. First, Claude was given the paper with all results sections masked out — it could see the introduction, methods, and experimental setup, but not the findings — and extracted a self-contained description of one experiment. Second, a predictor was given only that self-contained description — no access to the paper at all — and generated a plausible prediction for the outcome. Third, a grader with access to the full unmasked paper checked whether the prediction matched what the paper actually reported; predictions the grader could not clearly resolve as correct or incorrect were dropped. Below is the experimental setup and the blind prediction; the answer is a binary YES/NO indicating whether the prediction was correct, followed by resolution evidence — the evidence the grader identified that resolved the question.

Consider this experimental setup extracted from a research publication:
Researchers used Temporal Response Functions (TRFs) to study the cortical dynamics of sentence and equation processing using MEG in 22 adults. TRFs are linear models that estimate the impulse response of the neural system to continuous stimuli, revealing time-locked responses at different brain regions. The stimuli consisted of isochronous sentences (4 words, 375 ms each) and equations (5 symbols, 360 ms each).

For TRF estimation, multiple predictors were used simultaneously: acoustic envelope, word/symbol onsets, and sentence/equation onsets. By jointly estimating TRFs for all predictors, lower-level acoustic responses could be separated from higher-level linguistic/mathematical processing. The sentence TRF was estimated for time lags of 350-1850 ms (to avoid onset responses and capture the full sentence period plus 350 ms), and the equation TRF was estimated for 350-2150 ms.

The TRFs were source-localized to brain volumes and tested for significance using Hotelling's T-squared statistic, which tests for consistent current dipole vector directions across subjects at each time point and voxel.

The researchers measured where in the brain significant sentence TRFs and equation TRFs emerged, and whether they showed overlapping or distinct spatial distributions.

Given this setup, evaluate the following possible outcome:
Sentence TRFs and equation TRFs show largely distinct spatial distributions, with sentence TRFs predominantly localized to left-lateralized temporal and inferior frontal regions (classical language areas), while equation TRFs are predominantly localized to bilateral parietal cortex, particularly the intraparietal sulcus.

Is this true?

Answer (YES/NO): NO